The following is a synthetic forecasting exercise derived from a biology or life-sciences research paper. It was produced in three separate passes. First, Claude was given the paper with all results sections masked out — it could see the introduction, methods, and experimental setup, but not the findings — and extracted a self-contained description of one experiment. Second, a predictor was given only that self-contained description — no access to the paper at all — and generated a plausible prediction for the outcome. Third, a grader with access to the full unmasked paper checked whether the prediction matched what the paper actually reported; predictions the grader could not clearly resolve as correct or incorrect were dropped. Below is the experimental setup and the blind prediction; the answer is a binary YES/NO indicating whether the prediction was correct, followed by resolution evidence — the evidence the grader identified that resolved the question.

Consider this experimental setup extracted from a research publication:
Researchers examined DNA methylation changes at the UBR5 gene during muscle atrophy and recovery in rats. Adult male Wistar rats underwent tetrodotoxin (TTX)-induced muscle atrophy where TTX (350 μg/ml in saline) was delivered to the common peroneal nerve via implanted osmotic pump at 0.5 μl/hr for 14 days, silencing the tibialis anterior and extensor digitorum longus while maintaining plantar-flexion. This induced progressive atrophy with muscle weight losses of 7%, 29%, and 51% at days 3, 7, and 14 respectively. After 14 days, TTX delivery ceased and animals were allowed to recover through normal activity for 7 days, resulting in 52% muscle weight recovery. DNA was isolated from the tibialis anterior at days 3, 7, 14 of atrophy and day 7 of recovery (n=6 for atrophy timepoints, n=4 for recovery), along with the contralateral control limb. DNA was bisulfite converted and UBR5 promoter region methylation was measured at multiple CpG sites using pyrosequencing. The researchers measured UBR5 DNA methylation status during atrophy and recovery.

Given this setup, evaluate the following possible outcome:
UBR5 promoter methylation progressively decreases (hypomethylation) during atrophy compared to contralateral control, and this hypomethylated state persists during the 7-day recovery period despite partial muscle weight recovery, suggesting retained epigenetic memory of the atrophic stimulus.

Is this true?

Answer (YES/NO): NO